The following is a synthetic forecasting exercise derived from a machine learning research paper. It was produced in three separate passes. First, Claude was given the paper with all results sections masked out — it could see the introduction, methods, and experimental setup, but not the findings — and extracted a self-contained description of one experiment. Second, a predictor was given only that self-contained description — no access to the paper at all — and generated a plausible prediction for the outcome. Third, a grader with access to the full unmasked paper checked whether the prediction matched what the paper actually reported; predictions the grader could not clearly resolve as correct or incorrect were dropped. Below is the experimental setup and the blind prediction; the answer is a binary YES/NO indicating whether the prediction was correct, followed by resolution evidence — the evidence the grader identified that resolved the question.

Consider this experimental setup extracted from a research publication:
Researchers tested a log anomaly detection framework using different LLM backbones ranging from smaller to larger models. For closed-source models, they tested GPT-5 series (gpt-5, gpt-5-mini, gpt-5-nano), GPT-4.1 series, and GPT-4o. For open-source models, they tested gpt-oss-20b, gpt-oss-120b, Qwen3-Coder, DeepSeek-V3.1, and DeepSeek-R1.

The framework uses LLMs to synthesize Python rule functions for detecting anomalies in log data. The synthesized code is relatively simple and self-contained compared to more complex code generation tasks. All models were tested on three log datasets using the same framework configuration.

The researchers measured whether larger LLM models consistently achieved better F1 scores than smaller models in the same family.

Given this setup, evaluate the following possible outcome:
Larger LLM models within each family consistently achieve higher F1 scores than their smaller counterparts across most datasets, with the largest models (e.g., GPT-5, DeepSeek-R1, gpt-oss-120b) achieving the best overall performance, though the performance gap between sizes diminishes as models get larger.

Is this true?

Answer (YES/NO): NO